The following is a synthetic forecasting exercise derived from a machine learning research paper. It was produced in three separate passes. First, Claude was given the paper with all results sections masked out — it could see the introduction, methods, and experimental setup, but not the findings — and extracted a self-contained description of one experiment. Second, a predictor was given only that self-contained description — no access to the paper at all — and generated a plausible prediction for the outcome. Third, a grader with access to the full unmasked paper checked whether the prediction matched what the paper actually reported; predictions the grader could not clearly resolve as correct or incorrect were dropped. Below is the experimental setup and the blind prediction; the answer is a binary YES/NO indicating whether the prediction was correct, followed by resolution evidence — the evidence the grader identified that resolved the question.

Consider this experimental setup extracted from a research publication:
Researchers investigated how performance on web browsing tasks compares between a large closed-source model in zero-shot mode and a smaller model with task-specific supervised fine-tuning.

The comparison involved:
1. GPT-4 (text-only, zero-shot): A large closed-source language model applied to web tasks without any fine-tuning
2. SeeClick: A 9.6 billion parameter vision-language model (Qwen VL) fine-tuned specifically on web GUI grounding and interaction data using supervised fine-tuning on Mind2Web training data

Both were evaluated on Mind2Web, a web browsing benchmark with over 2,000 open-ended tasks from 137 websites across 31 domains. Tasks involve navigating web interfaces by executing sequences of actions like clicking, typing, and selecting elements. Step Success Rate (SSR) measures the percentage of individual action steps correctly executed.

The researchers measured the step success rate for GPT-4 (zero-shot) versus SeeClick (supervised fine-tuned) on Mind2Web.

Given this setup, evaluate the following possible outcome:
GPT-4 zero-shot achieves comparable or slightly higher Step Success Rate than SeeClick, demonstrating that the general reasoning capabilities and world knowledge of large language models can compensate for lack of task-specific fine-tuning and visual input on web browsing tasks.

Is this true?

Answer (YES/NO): NO